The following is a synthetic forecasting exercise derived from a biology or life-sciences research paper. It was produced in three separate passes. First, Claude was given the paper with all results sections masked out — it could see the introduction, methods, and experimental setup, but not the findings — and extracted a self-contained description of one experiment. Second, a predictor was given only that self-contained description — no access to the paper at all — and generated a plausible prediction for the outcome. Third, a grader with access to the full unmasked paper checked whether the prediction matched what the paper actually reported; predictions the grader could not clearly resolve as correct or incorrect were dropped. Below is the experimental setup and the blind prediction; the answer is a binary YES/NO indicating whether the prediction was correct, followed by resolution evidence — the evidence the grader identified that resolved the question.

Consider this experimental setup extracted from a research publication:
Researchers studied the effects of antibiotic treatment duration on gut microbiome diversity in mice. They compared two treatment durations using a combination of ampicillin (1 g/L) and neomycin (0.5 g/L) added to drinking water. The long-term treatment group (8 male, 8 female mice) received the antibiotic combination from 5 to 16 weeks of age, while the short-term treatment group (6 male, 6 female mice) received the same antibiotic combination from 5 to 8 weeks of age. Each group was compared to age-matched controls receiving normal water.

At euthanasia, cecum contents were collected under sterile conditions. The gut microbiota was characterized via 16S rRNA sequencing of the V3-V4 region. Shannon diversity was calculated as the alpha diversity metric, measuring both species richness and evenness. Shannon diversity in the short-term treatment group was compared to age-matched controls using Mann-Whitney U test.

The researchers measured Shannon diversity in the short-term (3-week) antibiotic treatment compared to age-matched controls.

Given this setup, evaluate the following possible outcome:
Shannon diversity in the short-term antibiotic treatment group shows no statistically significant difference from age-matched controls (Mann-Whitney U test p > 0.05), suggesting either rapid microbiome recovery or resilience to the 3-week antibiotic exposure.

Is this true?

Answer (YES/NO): NO